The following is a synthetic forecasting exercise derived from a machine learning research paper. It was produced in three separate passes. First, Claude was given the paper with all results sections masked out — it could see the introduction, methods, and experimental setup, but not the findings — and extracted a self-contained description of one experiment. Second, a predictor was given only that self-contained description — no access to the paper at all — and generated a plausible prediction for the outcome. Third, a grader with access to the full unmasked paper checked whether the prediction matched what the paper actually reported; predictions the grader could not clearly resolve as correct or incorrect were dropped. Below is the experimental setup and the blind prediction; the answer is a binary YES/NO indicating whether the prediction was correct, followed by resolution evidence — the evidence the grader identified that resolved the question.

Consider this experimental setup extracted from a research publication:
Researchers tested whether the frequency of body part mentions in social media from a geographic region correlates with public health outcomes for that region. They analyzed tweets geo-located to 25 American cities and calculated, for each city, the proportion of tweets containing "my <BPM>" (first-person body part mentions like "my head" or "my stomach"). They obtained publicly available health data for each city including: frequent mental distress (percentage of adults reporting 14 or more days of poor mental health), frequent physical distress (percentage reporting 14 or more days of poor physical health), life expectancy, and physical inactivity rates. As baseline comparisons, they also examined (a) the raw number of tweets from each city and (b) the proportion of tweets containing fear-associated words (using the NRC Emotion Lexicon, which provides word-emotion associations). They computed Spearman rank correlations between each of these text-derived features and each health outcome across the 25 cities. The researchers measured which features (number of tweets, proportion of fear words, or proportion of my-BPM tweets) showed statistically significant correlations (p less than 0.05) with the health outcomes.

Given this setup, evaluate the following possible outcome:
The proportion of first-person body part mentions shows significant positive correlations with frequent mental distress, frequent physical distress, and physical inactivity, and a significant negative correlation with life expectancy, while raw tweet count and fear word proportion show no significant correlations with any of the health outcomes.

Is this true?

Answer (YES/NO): NO